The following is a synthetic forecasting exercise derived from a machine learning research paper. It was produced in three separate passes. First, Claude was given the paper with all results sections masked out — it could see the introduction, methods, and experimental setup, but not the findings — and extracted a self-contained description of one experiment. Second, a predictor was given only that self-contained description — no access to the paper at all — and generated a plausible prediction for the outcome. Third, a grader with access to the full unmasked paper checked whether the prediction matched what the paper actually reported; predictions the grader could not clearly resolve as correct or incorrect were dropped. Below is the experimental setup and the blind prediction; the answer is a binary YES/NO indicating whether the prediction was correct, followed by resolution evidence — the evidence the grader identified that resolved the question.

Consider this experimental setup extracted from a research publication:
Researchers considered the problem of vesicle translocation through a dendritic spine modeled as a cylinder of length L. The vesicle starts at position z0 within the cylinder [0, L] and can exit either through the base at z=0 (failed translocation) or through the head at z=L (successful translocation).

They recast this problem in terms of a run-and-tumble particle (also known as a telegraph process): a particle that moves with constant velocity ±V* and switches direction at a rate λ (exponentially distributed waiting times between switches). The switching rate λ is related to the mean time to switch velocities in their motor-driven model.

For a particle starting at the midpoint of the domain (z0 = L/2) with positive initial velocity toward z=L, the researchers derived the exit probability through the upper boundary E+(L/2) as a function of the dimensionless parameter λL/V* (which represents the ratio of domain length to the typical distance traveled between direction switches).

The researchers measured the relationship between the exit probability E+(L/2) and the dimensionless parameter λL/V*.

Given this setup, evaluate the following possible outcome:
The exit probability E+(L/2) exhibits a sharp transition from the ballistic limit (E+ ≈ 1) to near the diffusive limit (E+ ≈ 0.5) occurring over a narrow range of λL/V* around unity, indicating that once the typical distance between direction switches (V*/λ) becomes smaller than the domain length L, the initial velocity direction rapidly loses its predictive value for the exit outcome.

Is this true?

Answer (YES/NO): NO